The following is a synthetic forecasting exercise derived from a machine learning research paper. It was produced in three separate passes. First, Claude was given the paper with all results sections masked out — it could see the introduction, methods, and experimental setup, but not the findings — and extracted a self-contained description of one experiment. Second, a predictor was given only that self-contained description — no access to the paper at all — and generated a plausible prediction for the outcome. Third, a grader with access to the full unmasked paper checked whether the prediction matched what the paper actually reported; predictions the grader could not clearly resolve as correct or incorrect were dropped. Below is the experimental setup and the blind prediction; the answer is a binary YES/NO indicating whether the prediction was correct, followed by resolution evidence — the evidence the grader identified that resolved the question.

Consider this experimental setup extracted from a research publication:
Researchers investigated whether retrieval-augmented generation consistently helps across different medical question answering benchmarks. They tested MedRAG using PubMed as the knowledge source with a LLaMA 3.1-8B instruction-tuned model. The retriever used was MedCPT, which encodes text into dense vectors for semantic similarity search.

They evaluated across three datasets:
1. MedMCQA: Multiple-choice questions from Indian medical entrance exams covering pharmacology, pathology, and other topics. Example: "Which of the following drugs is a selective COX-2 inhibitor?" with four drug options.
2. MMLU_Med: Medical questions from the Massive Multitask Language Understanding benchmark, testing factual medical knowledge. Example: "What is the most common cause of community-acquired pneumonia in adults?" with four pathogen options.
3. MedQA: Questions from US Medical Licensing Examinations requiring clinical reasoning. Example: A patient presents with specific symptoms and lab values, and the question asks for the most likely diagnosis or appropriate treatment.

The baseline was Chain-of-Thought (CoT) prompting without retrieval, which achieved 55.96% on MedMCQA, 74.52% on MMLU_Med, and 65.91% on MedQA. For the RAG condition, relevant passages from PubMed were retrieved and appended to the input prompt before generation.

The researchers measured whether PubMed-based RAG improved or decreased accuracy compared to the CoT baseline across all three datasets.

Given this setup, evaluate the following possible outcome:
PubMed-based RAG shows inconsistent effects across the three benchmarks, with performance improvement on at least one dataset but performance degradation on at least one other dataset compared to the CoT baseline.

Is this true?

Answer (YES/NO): NO